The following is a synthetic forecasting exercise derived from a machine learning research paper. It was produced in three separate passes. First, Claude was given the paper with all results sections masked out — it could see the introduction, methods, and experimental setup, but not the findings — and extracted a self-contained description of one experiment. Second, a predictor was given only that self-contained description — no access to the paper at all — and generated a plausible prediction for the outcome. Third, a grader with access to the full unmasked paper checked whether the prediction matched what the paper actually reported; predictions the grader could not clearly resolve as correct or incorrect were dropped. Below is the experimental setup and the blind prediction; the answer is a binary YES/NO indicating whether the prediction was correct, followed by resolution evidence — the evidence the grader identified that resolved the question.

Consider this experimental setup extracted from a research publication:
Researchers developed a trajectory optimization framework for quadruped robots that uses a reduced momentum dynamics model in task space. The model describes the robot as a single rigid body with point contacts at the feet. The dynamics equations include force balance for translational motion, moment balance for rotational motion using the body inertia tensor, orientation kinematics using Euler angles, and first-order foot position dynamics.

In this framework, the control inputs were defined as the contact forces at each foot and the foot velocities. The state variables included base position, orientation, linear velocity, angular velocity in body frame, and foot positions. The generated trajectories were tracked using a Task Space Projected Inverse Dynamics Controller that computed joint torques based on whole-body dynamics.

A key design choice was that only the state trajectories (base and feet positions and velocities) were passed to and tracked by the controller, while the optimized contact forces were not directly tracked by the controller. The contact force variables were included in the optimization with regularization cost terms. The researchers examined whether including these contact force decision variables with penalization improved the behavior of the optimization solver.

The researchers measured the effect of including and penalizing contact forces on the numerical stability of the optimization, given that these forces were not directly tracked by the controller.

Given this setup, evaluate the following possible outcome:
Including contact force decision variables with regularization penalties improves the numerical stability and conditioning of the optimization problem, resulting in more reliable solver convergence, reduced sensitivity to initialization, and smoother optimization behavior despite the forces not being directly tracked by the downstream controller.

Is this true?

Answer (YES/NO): YES